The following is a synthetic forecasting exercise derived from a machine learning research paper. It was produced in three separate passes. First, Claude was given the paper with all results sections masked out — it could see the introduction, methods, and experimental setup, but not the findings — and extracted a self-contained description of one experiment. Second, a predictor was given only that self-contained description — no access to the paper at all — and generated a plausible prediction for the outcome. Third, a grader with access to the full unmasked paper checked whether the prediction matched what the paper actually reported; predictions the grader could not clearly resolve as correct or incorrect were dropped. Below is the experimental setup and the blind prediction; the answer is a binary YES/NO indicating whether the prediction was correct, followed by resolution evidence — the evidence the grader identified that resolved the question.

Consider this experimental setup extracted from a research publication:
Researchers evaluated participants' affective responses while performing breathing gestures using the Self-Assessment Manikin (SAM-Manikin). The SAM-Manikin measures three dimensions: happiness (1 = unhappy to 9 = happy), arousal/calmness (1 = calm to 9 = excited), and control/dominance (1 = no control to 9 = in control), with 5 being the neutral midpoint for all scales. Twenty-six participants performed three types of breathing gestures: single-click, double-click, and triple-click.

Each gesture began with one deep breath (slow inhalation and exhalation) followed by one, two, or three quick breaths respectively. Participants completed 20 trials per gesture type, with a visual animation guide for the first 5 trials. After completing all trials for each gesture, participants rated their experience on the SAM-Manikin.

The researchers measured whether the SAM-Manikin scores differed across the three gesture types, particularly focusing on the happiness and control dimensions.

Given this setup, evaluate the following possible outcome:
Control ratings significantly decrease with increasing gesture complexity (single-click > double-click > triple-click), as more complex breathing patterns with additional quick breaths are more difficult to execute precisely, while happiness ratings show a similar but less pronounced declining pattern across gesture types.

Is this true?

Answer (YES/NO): NO